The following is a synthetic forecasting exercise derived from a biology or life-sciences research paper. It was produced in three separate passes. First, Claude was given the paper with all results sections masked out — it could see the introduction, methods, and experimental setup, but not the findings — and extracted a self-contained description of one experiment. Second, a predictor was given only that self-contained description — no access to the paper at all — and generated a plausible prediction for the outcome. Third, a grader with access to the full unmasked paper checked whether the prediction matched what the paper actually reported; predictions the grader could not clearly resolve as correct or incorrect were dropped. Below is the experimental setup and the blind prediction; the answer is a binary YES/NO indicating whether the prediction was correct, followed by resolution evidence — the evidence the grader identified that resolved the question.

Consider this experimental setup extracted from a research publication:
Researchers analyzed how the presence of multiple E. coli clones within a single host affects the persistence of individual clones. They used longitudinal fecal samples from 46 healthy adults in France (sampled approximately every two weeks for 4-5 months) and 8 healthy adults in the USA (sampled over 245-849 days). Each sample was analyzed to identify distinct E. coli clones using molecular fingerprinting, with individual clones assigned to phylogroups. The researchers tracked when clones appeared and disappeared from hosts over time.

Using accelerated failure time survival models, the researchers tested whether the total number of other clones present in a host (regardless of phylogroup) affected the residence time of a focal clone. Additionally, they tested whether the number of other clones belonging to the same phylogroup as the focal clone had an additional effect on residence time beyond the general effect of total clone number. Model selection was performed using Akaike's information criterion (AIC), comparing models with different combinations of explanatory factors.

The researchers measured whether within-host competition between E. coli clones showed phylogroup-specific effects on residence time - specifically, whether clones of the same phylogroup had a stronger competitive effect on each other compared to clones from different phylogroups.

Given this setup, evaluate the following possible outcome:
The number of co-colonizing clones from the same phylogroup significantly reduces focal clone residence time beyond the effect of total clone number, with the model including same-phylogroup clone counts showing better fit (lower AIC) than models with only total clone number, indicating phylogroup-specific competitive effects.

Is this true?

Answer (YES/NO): YES